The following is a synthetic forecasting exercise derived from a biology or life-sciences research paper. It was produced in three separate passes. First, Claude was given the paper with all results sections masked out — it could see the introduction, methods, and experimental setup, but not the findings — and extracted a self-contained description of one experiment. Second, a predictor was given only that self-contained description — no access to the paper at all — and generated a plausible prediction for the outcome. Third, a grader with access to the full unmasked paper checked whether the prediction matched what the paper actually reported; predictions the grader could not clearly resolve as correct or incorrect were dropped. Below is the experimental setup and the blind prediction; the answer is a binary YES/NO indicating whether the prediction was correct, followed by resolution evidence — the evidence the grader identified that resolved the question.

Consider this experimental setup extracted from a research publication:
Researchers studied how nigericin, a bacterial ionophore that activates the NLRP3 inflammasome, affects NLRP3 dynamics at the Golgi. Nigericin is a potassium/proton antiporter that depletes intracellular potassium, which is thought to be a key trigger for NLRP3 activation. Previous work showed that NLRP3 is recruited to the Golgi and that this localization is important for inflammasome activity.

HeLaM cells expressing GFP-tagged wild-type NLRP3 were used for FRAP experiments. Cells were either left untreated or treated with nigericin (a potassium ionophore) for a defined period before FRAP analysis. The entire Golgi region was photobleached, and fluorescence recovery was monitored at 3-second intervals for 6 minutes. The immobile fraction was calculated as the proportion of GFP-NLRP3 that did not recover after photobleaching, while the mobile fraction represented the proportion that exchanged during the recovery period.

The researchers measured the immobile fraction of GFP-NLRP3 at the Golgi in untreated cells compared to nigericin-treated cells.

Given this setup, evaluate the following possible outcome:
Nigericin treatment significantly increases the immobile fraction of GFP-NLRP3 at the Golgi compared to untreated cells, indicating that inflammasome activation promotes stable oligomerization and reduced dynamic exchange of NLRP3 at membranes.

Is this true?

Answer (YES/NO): YES